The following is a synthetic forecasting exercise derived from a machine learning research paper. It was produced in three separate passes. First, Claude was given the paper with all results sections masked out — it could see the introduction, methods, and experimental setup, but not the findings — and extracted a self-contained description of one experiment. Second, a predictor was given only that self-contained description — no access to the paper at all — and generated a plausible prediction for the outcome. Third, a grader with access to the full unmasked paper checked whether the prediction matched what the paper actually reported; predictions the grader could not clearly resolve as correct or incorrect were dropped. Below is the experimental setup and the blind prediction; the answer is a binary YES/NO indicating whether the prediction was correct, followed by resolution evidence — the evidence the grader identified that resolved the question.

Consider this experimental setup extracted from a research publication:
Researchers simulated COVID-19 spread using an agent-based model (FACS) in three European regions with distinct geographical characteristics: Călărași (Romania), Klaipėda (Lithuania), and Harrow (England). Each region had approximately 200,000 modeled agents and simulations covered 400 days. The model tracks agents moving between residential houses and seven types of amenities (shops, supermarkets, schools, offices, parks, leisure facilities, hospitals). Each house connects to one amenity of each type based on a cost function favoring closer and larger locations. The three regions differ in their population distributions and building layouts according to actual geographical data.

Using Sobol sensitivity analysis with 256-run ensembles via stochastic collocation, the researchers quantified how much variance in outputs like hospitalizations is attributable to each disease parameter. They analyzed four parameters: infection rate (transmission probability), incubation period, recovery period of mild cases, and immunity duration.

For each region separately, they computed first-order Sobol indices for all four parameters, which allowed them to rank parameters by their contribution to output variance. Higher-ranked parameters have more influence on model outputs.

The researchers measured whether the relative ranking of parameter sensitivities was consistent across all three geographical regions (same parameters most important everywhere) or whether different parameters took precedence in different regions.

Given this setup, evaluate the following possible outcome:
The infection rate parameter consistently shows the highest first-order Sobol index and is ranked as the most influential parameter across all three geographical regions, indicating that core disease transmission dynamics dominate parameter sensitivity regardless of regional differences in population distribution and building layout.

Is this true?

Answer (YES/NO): NO